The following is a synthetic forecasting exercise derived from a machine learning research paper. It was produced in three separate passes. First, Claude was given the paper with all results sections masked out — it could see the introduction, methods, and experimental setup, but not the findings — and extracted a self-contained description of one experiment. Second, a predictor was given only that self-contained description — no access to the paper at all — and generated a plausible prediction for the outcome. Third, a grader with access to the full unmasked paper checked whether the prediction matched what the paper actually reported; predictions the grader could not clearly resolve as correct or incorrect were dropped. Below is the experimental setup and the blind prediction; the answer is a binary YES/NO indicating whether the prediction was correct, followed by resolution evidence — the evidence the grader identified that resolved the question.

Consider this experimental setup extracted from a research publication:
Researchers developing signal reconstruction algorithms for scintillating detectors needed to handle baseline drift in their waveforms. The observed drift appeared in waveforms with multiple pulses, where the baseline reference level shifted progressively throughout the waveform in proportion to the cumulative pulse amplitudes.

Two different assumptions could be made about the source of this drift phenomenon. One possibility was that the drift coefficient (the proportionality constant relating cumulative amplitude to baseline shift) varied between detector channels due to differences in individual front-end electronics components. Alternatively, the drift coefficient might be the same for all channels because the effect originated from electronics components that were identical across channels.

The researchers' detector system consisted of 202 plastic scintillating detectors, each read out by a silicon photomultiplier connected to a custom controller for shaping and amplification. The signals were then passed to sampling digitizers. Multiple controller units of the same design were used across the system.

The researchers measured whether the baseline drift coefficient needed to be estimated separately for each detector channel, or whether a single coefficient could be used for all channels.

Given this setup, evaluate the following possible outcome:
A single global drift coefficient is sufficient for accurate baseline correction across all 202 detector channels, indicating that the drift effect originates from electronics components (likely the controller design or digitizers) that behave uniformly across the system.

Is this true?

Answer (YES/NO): YES